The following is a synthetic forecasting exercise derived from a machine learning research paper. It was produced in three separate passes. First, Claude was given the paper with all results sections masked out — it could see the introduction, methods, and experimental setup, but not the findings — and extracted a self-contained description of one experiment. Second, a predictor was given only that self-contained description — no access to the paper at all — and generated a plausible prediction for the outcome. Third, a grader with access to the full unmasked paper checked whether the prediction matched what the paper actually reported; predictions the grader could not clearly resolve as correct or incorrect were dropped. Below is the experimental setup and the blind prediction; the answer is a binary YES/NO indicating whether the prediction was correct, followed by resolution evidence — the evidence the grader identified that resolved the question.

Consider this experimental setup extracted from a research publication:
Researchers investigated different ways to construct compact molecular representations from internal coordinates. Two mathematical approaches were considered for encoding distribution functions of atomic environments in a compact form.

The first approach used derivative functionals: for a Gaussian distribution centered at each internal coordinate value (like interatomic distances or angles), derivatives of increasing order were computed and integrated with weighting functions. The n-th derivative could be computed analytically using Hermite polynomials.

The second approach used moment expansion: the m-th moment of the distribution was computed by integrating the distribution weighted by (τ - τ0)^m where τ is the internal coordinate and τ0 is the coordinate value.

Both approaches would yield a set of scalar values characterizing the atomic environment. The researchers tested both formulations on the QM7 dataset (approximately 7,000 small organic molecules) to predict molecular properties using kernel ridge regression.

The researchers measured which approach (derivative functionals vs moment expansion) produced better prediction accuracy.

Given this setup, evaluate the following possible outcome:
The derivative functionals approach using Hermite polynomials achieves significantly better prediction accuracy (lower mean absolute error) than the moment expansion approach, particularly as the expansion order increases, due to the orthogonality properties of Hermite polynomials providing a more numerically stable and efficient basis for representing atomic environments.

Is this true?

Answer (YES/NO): NO